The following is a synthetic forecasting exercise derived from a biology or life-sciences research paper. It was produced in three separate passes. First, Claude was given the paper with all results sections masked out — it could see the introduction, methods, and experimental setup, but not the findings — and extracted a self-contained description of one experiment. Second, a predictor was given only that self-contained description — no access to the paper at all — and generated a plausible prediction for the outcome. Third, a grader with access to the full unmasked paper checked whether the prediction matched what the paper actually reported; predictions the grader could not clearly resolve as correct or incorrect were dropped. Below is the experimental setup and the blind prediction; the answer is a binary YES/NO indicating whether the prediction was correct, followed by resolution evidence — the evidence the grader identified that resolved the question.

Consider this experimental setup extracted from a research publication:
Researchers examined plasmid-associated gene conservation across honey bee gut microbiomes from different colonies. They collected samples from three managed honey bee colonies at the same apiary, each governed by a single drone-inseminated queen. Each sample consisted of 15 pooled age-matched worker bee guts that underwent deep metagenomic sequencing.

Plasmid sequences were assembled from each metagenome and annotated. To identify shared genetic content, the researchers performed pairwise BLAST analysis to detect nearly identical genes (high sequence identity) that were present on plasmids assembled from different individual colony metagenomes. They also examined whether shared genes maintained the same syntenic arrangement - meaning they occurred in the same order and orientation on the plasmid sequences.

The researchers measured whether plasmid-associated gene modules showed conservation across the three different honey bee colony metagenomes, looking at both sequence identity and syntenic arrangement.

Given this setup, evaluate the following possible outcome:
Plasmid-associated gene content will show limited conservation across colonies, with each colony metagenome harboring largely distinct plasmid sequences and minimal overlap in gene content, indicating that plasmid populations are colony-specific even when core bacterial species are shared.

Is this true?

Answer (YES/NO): NO